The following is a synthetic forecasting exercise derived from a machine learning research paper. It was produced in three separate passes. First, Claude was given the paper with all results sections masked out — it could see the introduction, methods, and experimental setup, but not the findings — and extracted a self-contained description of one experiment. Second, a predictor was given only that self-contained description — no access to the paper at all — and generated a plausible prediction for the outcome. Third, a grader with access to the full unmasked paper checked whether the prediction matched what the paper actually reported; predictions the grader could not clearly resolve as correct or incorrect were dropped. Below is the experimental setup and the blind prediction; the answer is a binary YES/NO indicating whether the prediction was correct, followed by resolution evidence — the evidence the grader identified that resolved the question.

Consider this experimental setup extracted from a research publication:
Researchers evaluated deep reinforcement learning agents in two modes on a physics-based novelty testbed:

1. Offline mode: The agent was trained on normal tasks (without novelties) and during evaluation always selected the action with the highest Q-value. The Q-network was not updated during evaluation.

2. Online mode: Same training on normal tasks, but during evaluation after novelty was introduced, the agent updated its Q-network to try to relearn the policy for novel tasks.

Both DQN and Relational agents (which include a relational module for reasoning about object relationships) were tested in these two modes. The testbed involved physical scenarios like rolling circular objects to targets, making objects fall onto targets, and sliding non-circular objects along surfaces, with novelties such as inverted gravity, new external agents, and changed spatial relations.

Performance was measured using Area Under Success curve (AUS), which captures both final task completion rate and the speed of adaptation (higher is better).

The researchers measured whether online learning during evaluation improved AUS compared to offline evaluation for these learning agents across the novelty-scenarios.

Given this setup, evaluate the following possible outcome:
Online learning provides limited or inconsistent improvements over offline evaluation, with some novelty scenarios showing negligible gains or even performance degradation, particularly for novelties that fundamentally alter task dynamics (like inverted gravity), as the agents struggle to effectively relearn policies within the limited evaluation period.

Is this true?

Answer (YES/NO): YES